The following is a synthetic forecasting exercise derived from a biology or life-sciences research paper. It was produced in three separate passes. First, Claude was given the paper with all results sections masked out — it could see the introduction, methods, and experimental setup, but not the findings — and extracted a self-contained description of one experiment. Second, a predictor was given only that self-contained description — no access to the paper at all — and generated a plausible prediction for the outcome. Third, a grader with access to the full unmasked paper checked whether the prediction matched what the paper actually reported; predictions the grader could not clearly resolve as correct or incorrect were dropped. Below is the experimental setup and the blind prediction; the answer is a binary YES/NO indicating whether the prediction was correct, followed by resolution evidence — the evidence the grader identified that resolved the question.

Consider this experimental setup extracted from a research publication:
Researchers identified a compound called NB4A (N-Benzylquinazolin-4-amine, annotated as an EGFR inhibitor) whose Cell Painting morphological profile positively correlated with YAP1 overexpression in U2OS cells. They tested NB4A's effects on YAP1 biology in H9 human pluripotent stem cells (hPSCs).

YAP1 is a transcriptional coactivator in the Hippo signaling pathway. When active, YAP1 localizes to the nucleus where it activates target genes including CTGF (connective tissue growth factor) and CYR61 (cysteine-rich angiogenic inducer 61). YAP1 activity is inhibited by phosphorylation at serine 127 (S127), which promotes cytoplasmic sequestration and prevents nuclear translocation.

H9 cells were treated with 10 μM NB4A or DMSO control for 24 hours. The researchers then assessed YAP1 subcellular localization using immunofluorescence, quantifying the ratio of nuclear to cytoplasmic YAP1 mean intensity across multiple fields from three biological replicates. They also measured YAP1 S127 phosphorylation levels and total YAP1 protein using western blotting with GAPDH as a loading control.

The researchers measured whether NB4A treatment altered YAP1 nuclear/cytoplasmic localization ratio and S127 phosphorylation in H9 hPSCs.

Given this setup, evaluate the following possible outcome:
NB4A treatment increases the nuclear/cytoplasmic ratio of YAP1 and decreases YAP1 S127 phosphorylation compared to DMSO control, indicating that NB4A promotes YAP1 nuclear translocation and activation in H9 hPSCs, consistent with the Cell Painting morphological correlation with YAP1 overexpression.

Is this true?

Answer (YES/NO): YES